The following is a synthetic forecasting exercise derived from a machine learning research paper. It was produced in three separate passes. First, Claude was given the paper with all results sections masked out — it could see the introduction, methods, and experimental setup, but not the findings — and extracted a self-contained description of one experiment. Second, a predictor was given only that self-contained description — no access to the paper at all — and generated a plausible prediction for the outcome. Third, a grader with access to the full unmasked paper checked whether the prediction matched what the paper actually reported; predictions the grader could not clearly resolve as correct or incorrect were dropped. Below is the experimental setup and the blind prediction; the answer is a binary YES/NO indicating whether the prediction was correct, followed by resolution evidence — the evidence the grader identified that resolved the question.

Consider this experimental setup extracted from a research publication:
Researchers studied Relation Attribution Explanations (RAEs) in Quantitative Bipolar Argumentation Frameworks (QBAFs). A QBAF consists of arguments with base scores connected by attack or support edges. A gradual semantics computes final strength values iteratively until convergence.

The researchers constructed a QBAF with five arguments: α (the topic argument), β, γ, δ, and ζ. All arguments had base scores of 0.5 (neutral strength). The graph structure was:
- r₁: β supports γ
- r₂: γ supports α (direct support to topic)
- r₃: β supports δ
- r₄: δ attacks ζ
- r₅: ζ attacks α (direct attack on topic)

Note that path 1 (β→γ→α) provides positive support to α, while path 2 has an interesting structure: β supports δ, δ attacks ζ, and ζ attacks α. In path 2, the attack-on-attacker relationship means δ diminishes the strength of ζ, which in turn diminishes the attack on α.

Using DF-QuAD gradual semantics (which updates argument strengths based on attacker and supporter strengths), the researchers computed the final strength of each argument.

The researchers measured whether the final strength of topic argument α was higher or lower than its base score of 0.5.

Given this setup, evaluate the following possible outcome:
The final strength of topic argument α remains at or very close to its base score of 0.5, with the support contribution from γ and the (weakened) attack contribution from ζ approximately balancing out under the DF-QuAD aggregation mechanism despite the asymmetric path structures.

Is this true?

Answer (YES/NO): NO